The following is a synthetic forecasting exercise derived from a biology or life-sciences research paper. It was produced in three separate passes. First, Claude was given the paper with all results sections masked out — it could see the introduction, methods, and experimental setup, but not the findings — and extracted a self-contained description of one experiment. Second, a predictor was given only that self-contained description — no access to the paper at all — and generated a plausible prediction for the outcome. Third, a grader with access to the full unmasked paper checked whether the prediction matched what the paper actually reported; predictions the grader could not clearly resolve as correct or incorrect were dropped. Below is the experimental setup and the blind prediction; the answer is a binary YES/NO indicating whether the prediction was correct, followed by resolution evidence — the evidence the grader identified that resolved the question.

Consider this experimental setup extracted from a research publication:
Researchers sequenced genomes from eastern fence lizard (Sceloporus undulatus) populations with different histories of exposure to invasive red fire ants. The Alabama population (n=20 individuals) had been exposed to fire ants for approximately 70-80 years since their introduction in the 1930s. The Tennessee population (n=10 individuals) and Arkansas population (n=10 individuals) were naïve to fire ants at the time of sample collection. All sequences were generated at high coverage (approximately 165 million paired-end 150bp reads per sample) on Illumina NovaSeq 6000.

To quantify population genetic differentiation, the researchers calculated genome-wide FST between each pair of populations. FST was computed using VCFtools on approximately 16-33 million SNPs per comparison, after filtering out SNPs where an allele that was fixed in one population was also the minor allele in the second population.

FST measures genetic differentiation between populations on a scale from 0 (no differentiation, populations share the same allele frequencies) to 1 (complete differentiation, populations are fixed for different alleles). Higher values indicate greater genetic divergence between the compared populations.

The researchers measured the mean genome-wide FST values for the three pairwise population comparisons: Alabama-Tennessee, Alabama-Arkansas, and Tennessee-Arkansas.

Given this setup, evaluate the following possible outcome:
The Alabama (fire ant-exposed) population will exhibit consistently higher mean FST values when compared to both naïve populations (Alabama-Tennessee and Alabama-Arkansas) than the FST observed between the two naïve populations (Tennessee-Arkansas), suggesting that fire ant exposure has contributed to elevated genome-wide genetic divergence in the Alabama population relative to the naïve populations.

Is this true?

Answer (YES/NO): NO